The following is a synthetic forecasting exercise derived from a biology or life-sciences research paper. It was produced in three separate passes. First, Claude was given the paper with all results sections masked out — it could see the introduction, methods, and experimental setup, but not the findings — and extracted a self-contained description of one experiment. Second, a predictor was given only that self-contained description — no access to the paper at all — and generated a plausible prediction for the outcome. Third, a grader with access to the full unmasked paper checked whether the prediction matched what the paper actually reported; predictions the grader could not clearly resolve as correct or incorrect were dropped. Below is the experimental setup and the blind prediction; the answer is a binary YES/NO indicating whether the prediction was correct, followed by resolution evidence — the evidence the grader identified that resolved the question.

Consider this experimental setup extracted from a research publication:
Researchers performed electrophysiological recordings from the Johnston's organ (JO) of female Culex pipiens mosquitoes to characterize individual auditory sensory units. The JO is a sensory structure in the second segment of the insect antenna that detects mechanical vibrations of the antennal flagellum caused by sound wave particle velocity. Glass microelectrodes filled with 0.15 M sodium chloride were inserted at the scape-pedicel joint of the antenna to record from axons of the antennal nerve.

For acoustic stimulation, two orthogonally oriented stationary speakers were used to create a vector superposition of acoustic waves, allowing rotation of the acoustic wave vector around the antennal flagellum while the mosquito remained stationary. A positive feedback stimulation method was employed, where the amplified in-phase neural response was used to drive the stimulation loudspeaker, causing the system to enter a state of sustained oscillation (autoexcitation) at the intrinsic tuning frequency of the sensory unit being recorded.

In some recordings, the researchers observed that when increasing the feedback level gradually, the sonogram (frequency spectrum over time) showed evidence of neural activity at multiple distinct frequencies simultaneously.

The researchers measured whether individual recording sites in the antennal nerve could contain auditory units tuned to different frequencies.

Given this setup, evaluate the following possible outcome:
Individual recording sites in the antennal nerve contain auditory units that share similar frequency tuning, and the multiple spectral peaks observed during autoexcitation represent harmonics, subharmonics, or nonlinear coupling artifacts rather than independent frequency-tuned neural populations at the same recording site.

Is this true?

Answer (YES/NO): NO